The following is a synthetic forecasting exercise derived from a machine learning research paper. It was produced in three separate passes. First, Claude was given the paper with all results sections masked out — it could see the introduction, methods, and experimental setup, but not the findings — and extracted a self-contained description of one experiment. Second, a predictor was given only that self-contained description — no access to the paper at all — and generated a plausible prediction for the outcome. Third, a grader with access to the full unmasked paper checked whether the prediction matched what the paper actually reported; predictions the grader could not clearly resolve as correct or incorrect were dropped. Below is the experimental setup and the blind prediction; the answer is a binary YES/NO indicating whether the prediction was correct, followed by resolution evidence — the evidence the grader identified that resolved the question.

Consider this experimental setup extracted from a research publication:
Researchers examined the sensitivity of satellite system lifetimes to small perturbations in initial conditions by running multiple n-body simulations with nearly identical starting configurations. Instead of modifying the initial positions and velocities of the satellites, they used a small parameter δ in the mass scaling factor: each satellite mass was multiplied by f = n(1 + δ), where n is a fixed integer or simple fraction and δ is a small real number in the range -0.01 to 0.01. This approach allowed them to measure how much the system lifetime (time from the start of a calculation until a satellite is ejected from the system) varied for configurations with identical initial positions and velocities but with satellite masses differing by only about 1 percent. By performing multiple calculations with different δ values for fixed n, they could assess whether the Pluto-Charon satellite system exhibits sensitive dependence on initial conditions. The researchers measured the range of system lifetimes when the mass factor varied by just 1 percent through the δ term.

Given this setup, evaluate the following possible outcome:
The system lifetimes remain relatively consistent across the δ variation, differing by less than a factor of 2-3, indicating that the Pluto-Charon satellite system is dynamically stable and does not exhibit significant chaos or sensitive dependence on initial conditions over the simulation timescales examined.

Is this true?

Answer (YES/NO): NO